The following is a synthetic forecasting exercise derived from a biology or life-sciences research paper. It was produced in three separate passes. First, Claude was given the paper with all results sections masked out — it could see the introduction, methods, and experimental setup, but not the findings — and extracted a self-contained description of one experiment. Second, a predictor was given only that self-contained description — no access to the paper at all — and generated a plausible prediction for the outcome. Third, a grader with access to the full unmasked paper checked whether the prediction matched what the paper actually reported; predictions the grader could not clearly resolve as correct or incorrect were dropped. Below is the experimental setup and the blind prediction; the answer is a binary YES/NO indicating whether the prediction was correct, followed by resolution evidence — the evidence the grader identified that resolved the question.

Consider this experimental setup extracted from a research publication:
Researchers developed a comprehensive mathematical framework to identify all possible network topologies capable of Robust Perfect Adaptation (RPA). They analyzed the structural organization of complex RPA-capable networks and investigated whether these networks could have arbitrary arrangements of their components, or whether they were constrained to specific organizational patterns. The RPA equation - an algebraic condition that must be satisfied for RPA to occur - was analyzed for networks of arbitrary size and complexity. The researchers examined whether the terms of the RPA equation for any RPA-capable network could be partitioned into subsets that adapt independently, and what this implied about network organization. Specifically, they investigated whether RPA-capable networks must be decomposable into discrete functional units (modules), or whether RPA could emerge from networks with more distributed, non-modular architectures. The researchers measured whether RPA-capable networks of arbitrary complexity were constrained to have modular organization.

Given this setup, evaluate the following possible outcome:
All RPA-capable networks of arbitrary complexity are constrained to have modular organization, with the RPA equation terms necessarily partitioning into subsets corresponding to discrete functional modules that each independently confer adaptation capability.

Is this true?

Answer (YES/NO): YES